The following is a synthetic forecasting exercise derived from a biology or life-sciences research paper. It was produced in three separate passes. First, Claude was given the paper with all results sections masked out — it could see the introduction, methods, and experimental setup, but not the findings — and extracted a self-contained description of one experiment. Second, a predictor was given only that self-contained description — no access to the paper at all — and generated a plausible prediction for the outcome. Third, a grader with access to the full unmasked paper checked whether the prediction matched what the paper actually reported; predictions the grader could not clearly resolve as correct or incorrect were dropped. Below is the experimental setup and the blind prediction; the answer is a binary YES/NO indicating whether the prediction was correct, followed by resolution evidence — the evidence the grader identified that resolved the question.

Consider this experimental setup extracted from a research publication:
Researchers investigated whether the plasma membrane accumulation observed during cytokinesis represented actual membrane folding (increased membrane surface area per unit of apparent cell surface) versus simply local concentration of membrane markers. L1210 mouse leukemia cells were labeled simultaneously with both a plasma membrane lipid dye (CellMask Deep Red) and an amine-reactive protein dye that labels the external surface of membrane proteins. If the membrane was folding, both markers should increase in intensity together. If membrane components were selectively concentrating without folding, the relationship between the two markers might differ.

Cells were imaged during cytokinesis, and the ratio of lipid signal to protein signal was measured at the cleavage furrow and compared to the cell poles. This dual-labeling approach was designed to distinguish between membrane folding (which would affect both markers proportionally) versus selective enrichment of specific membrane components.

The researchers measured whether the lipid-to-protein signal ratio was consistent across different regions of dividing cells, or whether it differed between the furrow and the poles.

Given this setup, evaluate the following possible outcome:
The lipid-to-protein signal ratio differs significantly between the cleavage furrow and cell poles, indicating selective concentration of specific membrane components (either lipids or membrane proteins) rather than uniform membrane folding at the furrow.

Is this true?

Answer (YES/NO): NO